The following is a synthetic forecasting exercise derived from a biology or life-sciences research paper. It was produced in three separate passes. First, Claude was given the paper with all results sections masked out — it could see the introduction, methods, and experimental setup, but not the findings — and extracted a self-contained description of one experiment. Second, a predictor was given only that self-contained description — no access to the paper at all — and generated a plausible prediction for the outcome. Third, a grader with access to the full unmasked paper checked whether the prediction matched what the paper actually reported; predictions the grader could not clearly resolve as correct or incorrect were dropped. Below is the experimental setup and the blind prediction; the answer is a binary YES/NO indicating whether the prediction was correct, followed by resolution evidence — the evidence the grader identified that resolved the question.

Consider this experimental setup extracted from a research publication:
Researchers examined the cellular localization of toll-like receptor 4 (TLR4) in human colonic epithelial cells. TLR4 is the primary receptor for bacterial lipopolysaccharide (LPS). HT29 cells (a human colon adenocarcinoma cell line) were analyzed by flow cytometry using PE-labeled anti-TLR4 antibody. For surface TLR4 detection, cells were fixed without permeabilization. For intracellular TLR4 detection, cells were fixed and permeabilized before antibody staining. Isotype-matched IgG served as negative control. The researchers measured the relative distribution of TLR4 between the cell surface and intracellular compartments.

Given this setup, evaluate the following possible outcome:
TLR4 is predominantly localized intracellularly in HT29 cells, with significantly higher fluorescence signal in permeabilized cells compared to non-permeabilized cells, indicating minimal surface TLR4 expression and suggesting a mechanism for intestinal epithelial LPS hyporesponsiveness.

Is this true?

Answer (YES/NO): YES